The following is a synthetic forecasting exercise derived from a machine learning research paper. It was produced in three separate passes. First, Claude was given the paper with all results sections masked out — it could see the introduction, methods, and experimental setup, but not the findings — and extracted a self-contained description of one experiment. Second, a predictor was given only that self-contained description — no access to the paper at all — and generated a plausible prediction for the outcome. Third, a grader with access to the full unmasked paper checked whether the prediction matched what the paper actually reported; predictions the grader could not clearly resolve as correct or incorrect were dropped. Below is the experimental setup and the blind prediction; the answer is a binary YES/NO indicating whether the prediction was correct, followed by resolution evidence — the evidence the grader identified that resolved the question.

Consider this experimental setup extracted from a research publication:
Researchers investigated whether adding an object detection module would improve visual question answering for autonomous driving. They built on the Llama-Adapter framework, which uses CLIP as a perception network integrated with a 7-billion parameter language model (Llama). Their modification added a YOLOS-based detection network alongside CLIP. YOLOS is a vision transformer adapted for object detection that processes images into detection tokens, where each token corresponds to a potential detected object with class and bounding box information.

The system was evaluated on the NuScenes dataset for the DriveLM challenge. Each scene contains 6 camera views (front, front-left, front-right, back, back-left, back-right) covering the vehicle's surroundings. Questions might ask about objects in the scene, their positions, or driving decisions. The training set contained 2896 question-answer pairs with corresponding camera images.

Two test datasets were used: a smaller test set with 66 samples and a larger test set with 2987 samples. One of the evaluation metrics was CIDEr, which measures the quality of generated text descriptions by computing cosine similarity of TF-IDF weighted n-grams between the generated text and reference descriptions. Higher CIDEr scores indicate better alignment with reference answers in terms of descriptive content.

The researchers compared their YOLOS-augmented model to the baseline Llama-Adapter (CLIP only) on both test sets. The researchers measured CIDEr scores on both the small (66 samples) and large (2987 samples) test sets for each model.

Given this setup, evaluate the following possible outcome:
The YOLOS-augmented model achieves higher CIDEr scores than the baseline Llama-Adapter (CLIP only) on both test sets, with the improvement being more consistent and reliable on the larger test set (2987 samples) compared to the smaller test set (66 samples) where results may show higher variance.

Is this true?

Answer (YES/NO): NO